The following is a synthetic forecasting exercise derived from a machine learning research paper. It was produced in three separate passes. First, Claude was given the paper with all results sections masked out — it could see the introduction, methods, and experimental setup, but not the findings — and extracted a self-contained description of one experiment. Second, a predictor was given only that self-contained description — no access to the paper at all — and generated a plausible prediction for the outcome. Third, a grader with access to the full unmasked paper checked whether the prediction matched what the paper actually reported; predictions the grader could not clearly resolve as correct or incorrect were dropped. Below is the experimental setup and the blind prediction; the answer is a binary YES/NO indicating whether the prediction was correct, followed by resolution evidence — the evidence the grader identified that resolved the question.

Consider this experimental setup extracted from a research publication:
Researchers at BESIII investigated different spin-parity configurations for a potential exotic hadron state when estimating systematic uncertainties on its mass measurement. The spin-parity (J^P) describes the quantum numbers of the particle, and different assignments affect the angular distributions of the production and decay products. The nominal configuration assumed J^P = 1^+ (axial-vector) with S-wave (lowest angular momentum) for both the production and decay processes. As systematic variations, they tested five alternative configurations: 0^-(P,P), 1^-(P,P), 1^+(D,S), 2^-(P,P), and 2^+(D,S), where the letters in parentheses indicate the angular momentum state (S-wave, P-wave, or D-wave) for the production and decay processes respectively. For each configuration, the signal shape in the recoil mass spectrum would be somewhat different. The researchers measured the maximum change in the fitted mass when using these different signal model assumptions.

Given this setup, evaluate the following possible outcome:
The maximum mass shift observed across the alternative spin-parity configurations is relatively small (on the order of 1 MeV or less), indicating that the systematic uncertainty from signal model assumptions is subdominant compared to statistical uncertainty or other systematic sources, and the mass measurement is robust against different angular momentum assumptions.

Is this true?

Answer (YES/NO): YES